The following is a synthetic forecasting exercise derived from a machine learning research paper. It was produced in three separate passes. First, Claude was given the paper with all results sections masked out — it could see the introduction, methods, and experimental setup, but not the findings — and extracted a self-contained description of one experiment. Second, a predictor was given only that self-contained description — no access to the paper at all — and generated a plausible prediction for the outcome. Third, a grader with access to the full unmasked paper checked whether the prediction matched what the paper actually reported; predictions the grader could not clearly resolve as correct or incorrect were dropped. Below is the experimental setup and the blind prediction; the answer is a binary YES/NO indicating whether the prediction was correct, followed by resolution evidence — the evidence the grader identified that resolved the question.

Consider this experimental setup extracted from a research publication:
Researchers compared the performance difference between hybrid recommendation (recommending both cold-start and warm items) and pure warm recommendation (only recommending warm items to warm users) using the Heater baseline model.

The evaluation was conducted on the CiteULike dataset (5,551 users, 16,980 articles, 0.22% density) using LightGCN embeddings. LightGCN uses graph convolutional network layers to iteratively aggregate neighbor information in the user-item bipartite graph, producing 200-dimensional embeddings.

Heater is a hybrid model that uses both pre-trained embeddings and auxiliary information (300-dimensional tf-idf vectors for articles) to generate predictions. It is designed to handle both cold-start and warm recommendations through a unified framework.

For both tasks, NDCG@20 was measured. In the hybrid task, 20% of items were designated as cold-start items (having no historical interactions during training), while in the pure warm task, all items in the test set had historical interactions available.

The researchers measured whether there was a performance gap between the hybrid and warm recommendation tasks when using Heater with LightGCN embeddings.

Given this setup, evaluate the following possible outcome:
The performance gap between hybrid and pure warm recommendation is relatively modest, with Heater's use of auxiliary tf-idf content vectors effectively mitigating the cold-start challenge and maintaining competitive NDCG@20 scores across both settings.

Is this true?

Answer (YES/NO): NO